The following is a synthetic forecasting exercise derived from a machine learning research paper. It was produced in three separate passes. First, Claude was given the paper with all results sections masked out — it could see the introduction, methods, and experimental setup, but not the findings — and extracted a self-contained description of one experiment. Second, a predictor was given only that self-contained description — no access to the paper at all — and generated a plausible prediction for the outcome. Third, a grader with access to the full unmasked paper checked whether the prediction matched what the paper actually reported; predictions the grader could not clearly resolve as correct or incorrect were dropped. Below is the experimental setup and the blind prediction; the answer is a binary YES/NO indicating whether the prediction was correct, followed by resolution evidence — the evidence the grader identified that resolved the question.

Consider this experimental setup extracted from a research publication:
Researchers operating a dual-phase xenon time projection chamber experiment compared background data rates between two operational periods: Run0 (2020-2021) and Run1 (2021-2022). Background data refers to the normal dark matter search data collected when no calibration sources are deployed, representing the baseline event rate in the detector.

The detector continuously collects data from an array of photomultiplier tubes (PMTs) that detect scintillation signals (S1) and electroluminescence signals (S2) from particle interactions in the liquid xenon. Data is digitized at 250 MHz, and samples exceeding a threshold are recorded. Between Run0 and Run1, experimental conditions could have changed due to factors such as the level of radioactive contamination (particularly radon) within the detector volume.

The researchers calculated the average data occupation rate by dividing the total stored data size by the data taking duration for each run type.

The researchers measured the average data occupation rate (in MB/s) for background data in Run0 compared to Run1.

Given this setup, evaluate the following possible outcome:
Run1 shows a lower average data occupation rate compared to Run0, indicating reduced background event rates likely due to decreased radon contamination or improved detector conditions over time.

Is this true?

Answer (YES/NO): NO